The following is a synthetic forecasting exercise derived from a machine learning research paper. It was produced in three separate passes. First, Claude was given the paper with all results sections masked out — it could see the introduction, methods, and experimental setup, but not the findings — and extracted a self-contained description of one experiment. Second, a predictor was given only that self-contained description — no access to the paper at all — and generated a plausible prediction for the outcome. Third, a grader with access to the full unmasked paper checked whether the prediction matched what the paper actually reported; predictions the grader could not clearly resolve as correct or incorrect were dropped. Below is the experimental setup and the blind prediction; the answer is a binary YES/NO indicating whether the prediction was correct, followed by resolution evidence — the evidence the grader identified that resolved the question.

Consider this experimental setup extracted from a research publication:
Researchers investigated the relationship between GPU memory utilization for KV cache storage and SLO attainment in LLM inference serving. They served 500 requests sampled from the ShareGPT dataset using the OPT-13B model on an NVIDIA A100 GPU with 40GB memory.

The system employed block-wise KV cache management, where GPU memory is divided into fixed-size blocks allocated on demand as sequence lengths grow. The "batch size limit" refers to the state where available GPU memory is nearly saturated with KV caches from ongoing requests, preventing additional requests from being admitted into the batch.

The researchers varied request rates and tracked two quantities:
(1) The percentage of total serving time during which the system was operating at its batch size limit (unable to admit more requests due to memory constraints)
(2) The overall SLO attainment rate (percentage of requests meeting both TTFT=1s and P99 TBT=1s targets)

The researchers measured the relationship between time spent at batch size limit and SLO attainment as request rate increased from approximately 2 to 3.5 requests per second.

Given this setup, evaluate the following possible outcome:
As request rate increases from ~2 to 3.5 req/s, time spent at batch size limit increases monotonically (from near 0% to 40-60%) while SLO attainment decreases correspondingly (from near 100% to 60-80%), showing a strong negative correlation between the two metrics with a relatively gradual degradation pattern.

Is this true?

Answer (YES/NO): NO